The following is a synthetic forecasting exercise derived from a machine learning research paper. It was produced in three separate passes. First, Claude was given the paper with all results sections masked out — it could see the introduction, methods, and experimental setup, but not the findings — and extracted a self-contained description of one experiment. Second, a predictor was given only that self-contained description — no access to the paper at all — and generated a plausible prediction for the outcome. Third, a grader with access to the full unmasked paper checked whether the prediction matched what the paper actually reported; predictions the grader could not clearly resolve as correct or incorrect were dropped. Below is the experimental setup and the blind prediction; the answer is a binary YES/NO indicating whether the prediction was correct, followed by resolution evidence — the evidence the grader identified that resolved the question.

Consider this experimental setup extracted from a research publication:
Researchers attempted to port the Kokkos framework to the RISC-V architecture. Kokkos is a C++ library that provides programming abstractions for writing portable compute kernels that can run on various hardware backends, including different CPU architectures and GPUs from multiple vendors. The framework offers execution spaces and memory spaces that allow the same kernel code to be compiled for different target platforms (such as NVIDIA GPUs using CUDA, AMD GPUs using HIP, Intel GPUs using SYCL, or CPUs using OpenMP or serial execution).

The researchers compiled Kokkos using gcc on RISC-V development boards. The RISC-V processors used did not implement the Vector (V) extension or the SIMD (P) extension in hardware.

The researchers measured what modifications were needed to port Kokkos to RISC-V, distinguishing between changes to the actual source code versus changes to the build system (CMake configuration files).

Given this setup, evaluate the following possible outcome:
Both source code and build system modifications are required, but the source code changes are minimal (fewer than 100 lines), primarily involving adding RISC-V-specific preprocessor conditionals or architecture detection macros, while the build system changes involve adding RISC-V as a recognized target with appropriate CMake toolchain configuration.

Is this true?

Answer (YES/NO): NO